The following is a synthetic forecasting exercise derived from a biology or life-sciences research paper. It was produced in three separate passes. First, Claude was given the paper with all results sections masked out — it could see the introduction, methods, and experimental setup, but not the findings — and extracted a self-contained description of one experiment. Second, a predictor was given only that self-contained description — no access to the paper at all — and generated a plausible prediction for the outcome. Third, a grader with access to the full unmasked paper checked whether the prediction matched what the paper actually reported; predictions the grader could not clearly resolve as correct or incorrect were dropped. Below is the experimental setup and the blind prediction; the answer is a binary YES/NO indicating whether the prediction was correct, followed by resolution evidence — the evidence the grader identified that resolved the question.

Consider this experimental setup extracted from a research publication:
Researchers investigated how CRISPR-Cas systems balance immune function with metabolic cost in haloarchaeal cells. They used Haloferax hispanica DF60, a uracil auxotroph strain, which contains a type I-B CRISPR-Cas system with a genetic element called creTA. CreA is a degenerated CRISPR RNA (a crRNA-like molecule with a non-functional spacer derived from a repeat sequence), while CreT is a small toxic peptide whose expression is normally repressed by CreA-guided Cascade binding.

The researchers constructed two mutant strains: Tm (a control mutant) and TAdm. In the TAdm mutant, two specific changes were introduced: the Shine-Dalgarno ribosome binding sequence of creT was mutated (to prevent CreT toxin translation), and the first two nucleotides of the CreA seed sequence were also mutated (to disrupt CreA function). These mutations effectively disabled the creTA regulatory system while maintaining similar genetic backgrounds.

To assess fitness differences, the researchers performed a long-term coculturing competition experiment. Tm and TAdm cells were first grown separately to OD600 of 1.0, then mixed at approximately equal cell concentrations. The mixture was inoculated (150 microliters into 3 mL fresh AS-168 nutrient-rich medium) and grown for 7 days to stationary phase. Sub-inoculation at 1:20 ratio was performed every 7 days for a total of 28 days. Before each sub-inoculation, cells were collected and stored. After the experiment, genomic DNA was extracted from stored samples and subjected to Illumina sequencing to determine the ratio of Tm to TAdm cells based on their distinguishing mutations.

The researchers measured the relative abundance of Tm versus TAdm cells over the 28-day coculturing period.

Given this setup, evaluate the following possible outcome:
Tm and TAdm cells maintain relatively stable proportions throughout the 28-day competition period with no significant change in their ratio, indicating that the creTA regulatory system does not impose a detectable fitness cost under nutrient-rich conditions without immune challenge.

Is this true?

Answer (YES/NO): NO